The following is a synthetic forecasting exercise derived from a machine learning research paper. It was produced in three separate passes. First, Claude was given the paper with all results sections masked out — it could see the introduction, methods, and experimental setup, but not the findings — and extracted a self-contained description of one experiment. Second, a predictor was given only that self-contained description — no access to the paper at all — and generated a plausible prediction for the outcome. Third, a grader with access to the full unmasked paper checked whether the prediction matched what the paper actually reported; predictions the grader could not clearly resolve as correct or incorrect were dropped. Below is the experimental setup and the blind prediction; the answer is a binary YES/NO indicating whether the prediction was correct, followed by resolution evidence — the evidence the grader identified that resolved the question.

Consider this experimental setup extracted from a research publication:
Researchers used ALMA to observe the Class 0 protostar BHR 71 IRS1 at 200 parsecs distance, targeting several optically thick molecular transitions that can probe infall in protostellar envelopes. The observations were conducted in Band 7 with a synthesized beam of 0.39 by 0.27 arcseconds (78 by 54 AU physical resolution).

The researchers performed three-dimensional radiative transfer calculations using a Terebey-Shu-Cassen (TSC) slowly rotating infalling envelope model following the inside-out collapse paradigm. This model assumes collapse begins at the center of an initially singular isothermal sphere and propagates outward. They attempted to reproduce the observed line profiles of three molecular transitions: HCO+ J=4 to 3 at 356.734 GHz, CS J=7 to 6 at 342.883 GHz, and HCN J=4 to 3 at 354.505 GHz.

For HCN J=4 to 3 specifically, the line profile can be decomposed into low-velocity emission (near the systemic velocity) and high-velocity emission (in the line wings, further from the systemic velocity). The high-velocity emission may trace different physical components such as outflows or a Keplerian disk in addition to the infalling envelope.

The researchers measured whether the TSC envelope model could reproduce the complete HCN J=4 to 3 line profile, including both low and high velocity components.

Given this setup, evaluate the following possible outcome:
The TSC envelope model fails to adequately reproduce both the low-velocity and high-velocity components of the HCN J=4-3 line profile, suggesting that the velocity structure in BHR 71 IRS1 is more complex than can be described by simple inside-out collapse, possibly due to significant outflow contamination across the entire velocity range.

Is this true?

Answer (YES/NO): NO